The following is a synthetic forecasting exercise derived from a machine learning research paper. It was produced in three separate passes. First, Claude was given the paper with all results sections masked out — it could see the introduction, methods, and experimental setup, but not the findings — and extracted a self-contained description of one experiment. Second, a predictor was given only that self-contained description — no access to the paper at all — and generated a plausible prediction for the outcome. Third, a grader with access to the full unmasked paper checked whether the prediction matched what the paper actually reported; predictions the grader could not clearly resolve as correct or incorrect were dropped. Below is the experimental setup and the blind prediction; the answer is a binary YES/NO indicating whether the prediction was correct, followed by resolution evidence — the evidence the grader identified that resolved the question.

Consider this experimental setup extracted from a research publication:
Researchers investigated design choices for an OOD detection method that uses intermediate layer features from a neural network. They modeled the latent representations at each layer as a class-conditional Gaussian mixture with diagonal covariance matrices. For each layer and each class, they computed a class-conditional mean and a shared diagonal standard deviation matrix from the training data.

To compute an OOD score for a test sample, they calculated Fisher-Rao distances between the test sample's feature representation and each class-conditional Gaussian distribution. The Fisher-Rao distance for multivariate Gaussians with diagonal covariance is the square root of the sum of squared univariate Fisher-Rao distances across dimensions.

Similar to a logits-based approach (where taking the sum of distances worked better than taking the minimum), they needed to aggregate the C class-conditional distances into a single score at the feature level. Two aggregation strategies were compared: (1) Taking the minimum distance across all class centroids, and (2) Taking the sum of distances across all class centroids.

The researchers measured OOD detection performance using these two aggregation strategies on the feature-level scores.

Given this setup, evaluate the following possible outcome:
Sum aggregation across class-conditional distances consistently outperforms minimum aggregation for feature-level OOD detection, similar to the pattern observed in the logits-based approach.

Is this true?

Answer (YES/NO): NO